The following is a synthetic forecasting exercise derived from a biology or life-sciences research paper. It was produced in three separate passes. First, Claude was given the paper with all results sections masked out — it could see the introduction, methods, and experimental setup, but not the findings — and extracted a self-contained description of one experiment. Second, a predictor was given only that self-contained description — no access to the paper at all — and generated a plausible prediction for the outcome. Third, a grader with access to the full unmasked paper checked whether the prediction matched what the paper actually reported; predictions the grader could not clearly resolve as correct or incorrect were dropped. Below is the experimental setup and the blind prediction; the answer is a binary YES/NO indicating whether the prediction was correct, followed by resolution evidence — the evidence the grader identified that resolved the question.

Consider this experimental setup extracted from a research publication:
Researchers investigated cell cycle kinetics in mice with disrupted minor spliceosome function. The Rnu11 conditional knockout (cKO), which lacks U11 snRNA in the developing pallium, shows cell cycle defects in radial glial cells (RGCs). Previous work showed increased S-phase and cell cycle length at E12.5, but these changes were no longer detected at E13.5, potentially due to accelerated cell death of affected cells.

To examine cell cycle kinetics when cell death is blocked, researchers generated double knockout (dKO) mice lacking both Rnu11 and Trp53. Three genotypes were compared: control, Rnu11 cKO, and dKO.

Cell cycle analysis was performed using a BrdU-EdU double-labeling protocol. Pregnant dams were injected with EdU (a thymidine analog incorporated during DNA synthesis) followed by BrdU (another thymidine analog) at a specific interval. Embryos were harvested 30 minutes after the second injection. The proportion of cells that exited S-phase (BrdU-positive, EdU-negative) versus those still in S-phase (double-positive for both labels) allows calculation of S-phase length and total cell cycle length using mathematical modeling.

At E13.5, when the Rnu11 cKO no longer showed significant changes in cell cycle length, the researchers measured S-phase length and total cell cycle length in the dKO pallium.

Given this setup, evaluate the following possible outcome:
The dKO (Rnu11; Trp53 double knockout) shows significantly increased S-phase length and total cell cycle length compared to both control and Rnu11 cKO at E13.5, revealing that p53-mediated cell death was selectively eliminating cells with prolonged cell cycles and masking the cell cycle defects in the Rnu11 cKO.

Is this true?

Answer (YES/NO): NO